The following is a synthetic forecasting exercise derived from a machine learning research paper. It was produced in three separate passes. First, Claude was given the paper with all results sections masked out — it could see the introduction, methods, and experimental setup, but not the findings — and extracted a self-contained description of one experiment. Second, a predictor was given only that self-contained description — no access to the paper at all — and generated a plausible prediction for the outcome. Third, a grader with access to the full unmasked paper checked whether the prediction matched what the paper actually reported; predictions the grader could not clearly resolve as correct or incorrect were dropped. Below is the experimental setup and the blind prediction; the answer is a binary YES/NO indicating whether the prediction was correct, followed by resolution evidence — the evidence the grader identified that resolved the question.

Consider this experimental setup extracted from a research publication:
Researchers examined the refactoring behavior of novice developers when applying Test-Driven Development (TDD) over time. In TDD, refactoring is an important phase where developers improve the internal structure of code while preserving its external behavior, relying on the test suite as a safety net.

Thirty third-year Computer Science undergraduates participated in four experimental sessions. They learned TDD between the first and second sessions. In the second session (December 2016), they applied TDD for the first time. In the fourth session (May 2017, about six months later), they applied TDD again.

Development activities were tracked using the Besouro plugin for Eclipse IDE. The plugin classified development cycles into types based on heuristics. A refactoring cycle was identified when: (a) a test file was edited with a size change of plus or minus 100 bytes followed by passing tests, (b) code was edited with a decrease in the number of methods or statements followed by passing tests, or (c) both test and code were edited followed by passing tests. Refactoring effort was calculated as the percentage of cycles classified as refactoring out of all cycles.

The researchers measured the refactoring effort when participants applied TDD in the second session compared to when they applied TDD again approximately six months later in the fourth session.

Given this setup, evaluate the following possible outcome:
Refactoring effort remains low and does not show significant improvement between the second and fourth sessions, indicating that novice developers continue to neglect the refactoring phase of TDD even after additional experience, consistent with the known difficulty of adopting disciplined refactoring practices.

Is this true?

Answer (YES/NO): YES